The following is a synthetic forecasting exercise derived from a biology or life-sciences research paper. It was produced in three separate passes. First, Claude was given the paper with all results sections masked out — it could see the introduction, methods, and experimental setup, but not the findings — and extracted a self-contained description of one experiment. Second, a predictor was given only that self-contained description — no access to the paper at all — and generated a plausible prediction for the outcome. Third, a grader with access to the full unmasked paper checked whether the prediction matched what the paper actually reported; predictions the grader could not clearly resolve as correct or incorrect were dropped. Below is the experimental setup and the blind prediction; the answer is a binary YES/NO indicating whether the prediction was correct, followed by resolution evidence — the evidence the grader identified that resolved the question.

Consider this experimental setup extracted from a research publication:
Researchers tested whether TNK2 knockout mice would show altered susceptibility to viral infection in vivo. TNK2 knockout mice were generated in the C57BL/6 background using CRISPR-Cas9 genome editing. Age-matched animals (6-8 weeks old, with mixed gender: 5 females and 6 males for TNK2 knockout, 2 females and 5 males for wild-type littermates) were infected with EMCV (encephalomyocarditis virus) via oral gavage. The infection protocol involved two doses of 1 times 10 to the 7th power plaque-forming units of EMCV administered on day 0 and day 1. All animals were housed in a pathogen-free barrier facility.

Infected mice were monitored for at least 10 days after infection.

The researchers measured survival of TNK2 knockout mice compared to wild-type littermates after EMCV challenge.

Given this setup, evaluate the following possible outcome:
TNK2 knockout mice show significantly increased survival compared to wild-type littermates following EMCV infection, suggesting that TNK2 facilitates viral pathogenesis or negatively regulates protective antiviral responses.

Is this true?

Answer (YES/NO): YES